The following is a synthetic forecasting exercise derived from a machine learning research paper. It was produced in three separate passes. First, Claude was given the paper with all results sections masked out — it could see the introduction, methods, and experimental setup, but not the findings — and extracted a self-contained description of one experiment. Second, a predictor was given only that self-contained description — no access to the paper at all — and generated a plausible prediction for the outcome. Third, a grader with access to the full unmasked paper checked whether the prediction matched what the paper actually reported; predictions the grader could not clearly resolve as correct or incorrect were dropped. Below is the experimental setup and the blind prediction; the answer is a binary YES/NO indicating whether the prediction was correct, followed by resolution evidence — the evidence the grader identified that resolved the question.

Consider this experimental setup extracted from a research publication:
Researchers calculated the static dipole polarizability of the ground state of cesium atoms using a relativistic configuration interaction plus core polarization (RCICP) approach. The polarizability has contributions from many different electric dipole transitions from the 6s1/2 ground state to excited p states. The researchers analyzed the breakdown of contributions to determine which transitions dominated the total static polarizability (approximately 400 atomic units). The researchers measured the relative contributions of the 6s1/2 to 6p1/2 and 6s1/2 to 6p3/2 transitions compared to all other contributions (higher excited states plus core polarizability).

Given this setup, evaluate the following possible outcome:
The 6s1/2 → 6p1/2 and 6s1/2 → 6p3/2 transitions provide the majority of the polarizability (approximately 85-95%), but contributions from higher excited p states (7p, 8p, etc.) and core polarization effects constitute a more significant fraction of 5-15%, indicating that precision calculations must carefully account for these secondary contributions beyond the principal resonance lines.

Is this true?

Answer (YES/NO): NO